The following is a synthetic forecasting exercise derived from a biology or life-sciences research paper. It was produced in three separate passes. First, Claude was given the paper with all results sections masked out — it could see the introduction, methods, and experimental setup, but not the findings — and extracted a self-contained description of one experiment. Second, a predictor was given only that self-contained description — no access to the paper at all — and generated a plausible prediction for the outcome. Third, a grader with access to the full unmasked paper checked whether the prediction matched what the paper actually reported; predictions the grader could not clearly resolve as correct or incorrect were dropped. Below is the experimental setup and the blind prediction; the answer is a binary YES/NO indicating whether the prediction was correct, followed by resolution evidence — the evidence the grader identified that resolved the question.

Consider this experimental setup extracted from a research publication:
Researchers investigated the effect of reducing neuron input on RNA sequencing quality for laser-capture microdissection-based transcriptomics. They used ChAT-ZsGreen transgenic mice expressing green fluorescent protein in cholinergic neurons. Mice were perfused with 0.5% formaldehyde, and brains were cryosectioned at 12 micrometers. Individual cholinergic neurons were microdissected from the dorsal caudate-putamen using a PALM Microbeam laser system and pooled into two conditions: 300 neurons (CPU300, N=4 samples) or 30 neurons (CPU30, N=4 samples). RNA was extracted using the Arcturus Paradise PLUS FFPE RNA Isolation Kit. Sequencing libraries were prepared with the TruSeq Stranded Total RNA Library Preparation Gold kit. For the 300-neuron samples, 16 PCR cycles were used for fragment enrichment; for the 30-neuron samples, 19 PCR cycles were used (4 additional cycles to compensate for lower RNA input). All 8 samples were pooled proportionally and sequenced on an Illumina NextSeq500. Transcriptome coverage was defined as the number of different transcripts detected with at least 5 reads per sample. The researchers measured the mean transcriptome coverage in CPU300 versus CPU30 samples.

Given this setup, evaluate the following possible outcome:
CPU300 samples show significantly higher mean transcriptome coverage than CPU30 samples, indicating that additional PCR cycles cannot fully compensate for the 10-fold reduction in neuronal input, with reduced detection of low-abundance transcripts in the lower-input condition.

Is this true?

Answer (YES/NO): YES